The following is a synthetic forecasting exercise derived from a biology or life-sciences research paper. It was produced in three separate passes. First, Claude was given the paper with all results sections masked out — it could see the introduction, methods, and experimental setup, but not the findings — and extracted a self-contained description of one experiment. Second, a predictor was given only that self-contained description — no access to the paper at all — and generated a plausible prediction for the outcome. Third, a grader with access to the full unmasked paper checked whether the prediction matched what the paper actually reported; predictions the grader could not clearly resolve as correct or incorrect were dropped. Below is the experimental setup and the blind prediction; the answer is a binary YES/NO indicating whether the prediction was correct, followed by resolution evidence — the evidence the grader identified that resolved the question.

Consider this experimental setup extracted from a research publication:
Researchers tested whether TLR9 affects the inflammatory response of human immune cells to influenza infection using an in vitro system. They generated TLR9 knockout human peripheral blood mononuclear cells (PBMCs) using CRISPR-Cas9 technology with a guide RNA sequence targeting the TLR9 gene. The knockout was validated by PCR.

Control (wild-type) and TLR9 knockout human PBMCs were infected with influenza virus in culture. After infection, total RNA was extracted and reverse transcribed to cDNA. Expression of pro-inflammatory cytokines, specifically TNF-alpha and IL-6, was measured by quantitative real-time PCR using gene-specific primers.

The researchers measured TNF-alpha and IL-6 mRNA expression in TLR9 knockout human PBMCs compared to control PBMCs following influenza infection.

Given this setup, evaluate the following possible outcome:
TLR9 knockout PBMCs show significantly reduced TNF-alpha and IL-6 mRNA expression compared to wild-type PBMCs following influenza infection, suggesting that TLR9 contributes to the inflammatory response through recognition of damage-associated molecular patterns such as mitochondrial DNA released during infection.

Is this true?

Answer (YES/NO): NO